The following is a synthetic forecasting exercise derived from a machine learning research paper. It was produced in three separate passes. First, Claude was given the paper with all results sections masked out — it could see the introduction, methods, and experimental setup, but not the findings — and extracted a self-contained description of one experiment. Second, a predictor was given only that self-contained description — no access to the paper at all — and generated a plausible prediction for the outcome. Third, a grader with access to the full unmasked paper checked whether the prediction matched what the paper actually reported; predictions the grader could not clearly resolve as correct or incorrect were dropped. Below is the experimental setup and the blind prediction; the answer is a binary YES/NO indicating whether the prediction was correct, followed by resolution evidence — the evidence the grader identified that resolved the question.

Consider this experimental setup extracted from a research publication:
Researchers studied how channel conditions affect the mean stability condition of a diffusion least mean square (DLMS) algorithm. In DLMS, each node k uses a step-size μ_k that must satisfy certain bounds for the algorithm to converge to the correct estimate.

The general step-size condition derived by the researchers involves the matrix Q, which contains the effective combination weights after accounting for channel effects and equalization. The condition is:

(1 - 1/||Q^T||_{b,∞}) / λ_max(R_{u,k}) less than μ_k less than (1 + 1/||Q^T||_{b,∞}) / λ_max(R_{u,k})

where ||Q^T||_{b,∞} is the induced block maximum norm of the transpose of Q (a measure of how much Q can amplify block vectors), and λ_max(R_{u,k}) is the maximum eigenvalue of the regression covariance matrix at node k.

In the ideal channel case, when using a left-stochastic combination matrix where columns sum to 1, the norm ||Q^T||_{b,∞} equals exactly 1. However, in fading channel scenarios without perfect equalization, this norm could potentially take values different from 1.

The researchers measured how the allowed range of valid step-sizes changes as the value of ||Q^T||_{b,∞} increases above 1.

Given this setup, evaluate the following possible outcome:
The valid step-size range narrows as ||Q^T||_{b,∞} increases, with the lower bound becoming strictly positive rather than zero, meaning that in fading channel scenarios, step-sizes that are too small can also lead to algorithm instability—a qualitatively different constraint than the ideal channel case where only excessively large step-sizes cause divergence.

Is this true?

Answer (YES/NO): YES